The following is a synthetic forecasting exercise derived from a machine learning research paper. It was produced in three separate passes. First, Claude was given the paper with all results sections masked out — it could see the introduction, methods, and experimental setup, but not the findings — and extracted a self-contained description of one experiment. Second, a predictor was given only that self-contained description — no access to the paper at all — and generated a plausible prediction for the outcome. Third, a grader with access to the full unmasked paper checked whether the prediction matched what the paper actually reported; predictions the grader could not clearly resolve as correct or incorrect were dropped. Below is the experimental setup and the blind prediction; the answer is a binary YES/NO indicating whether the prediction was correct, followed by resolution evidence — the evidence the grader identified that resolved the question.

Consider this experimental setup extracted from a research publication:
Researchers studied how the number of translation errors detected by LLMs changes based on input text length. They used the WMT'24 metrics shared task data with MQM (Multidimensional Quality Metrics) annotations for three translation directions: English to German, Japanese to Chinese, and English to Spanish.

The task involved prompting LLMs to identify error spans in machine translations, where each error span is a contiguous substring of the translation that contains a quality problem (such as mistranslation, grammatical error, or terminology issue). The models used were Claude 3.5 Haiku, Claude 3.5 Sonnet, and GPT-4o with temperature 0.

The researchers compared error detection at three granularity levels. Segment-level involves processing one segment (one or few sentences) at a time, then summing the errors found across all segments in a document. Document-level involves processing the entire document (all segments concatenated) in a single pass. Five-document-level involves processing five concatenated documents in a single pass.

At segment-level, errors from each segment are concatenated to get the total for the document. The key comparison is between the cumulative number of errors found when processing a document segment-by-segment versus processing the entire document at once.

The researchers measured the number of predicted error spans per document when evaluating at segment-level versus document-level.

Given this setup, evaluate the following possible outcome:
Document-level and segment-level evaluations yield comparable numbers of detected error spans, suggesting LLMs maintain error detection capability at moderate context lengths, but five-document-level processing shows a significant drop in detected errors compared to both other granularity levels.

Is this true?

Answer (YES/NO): NO